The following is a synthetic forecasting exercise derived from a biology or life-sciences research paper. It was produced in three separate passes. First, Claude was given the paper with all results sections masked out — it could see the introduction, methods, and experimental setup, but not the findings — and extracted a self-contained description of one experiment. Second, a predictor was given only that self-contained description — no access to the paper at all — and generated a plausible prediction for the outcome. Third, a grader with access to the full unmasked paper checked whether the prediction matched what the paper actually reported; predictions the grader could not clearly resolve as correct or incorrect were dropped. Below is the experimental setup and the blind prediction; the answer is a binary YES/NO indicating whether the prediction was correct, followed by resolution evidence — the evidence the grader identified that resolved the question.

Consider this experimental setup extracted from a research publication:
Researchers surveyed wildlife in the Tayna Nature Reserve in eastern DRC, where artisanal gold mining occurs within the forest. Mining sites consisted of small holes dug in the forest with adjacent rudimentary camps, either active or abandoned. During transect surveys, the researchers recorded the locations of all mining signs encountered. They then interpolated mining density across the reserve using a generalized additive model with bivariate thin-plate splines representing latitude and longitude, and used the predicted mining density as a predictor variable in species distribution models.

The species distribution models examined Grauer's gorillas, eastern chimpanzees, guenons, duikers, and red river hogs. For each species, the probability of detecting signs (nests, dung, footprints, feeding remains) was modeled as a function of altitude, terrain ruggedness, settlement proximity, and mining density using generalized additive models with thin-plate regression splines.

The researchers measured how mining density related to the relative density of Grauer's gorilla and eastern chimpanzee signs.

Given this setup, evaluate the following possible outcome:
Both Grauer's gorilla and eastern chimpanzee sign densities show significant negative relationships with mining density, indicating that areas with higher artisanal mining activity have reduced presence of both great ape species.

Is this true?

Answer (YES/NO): NO